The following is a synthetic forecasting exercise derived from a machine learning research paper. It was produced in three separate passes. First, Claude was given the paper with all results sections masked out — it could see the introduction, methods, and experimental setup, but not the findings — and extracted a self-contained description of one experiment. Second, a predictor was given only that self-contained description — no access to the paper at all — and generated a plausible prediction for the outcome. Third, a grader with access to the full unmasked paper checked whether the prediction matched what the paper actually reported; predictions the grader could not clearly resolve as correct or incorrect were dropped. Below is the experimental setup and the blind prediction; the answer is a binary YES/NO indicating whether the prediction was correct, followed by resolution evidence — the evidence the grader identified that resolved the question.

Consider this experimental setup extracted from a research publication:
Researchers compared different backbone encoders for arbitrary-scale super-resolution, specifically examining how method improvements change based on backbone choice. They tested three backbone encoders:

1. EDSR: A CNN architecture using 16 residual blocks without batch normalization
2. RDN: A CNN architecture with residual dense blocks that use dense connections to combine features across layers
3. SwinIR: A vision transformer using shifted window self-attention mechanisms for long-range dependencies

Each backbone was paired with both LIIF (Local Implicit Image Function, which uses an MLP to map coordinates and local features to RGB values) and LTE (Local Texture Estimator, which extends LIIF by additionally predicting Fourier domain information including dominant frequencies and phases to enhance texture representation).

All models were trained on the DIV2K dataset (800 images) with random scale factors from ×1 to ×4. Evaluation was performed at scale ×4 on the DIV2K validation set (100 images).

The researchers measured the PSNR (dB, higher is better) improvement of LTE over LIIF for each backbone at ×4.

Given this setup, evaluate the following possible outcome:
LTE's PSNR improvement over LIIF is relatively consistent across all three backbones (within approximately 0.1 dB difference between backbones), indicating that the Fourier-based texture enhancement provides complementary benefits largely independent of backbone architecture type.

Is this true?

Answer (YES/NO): YES